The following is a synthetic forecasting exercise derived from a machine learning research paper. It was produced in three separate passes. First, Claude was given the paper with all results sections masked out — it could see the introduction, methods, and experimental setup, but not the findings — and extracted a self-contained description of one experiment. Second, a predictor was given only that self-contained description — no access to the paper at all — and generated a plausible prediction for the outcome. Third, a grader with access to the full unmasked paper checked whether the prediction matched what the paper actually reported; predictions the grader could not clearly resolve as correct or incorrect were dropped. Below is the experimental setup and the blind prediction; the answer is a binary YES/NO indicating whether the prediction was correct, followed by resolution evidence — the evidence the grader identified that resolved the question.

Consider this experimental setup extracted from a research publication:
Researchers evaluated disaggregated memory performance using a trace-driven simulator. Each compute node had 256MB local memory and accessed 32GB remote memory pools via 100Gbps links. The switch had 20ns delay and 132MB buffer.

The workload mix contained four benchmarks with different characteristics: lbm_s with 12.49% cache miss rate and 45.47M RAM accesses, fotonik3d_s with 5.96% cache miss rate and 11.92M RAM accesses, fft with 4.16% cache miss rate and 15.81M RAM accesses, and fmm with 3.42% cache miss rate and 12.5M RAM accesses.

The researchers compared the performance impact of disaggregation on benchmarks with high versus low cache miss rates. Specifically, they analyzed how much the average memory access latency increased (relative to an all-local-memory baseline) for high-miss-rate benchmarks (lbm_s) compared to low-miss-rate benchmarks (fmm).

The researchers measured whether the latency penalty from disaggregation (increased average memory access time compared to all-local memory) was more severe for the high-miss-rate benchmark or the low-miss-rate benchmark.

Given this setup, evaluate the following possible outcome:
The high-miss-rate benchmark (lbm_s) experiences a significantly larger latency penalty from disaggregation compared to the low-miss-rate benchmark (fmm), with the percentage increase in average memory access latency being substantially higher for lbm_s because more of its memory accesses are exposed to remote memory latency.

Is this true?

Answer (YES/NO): YES